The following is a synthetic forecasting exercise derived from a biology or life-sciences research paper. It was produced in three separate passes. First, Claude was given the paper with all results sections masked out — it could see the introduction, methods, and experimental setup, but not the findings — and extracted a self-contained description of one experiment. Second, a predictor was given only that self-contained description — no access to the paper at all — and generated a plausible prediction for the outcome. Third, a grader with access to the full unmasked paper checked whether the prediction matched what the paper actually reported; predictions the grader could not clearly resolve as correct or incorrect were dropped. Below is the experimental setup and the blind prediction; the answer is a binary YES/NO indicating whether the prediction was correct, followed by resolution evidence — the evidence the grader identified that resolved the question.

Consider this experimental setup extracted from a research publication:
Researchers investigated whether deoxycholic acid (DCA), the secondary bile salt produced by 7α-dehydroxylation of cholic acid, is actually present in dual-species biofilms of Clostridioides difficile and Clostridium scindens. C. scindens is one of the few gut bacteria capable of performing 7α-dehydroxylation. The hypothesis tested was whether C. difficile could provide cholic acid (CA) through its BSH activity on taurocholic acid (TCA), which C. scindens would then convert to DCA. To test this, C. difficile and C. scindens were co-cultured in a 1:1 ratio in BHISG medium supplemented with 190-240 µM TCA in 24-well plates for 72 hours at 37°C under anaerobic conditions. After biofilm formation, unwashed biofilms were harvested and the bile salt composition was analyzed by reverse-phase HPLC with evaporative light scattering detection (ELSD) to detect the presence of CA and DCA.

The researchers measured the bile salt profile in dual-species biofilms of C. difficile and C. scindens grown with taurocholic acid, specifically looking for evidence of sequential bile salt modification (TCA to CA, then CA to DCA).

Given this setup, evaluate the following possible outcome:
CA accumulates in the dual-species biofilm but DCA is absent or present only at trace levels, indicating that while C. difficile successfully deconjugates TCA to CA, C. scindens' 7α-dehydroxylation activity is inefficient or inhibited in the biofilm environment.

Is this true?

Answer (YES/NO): NO